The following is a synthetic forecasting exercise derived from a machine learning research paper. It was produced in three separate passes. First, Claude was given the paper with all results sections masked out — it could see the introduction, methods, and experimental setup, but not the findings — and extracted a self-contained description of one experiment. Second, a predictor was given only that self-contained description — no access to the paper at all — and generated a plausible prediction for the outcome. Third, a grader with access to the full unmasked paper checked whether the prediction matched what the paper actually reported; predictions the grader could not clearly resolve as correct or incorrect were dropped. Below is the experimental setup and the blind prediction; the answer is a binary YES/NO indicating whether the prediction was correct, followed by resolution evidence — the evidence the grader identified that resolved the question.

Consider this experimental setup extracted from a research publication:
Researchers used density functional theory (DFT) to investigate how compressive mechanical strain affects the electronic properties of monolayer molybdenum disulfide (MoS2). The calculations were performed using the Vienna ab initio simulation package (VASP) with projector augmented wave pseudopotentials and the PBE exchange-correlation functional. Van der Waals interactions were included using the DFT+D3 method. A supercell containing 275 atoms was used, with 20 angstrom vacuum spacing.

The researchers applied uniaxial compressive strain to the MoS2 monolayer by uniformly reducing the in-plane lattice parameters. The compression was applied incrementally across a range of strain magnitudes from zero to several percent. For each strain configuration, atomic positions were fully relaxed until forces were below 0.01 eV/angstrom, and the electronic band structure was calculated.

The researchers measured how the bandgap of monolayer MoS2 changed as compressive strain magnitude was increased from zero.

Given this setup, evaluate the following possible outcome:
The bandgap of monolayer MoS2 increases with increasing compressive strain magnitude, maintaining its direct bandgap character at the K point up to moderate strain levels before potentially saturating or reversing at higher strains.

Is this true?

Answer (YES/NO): YES